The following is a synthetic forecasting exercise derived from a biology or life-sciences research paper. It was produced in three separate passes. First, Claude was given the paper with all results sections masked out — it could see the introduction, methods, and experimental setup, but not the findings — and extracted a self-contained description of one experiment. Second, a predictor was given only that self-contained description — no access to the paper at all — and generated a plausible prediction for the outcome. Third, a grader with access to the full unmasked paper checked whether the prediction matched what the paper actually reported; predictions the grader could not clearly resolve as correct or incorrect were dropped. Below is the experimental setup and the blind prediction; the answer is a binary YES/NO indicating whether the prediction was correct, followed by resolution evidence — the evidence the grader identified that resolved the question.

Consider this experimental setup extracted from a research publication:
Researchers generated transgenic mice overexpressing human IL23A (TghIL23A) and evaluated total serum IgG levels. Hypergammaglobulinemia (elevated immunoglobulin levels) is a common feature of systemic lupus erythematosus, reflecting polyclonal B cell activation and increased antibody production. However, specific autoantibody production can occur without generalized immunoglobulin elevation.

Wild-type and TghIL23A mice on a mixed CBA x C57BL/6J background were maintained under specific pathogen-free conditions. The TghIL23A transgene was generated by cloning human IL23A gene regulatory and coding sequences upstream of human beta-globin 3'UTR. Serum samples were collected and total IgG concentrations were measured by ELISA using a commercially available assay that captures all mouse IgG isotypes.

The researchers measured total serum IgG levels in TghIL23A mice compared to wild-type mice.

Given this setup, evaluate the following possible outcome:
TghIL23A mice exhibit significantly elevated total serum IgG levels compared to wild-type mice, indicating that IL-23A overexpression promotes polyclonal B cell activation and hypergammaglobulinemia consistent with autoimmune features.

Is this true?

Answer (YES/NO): YES